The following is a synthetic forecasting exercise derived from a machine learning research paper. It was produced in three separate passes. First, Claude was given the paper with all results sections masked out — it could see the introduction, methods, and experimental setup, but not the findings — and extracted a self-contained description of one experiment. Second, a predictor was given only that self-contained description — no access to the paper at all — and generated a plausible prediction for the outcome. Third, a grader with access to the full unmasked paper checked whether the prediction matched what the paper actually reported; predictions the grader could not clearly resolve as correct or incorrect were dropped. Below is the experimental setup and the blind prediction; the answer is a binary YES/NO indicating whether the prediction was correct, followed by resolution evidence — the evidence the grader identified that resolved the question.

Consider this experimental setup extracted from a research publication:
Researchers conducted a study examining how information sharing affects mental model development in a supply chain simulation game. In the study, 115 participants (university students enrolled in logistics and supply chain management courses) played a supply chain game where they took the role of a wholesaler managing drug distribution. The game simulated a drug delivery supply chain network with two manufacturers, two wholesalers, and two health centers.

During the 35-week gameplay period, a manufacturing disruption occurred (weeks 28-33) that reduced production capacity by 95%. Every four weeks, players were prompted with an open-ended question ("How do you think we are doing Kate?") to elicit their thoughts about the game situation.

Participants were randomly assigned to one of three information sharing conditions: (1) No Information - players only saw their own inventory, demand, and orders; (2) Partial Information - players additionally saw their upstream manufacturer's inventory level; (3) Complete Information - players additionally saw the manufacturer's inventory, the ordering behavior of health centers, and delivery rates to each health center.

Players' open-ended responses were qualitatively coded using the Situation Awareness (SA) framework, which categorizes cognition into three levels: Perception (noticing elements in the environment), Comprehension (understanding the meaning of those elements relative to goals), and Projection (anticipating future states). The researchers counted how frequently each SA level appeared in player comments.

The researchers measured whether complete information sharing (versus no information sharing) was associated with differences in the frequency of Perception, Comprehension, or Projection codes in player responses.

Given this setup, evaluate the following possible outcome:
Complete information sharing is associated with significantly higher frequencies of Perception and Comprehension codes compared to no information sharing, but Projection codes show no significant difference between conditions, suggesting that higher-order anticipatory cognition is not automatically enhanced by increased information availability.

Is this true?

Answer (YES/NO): NO